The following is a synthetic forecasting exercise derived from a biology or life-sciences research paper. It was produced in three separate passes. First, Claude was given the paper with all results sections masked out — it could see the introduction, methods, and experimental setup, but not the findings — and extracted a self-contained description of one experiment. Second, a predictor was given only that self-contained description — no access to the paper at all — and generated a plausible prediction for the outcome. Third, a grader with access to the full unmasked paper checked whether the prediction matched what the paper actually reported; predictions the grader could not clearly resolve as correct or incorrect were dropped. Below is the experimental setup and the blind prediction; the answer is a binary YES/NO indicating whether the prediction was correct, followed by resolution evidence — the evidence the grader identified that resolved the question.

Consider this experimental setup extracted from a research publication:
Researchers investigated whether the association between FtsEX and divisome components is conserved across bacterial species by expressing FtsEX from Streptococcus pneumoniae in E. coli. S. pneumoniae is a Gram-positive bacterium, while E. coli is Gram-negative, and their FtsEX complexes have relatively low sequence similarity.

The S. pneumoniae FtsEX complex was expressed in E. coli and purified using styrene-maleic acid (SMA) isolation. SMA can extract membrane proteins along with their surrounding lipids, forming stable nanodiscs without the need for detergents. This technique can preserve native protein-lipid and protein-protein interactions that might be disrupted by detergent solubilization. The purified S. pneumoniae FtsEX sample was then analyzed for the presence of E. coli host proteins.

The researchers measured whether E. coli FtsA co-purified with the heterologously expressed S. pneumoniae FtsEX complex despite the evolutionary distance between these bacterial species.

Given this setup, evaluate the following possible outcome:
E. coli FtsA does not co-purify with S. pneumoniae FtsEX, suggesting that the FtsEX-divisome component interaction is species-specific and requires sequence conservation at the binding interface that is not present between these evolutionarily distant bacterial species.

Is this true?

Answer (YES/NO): NO